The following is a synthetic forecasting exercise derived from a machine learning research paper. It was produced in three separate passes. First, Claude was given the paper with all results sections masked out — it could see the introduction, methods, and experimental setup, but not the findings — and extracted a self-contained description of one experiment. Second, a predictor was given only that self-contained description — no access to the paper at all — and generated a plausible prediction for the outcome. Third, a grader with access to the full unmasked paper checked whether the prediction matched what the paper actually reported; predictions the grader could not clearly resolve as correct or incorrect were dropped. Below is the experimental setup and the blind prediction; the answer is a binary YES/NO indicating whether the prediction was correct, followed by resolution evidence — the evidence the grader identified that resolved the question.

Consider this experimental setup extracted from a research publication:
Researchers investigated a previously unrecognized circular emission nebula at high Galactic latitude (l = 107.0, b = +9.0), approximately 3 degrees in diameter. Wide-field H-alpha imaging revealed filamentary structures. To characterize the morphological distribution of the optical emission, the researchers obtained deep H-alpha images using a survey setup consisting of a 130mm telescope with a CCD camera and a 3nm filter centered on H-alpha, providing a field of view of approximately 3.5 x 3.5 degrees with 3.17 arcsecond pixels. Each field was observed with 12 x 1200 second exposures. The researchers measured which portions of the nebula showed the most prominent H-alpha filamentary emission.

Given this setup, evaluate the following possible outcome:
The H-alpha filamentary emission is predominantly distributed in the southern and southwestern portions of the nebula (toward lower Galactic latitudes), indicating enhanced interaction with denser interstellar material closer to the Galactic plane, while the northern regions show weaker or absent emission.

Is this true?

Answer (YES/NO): NO